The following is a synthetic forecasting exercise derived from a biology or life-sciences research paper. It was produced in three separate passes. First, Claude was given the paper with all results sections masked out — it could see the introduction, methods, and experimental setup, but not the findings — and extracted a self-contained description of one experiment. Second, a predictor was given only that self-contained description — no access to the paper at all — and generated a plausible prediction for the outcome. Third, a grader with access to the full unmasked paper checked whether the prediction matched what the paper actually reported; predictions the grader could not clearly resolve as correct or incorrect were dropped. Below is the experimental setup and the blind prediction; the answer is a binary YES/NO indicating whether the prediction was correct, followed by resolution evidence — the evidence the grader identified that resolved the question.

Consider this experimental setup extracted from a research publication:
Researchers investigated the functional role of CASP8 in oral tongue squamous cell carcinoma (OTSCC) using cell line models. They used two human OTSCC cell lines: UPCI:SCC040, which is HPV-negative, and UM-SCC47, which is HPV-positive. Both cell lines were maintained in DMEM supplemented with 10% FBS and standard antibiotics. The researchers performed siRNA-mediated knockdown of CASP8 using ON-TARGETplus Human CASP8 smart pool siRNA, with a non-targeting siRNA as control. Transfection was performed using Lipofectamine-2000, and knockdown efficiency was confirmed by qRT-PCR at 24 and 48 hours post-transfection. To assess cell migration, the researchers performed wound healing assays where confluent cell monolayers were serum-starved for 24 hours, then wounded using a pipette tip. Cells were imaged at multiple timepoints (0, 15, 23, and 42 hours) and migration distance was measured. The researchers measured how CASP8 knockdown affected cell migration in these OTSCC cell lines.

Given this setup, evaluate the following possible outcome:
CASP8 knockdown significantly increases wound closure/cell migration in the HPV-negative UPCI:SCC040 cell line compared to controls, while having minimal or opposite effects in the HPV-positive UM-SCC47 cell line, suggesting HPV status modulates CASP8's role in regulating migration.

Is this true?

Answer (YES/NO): NO